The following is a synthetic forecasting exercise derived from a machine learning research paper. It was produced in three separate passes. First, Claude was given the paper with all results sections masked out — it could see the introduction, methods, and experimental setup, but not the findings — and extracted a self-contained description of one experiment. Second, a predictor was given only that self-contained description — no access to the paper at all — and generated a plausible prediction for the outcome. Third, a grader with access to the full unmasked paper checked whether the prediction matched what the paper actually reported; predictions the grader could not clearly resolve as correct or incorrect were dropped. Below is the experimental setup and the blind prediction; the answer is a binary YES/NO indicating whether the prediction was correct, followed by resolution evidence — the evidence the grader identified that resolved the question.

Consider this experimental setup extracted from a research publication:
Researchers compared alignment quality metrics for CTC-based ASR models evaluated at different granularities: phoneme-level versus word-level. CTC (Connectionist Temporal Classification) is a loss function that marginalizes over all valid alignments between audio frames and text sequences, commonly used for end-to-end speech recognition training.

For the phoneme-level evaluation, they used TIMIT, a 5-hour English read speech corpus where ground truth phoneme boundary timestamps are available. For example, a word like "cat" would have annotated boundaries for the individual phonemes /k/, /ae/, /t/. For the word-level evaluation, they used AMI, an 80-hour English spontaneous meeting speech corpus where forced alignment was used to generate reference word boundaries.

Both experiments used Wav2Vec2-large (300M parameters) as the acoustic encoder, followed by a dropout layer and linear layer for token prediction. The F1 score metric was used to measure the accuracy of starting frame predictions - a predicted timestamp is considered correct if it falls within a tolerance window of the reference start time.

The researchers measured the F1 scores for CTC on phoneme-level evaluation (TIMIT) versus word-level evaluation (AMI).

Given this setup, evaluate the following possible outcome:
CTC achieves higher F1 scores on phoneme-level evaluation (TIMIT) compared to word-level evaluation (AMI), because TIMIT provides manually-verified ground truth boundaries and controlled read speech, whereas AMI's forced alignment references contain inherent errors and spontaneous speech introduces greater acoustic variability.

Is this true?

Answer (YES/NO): YES